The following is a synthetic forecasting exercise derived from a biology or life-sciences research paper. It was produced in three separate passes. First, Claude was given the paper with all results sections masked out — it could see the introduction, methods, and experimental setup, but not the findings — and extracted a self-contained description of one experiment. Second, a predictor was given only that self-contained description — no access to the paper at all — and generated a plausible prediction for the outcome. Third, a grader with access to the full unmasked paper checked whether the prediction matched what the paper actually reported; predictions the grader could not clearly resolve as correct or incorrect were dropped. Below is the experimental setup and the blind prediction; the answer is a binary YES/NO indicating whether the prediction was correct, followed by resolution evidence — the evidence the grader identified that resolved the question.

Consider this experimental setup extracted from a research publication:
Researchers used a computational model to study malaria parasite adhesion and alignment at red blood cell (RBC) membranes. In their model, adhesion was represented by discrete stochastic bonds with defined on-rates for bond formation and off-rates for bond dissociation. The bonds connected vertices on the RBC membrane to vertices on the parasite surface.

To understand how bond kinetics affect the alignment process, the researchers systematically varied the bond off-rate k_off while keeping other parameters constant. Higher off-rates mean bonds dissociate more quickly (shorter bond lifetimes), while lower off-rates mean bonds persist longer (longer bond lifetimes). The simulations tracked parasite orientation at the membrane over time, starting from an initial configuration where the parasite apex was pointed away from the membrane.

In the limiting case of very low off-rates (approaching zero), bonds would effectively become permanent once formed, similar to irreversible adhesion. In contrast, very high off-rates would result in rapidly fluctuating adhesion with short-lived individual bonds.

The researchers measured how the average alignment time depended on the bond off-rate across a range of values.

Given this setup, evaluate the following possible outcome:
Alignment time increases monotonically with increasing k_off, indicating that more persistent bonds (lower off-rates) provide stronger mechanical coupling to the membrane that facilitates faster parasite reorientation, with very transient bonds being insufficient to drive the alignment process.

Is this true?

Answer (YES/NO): YES